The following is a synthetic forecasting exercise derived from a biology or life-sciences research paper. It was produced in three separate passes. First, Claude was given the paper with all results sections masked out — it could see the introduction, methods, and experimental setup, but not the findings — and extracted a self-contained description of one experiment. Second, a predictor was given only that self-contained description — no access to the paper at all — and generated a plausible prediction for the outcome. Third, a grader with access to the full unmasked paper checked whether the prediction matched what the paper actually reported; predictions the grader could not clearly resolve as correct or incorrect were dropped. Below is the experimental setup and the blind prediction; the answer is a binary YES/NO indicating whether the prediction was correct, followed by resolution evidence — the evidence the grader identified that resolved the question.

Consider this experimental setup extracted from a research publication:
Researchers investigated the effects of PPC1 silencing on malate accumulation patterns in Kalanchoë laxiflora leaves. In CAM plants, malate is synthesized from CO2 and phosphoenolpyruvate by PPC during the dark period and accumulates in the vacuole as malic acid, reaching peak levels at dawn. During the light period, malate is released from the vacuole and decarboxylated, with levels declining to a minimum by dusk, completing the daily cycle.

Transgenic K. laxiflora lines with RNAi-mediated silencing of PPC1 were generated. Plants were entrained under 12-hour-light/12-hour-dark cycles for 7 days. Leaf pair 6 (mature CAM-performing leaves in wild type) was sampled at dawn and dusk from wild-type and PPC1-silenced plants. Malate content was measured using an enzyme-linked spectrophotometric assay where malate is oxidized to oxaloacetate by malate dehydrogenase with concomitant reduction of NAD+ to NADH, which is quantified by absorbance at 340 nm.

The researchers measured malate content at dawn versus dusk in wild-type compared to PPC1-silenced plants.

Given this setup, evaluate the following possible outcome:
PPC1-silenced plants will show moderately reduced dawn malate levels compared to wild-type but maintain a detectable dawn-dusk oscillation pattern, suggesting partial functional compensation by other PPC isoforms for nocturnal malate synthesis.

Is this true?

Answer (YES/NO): NO